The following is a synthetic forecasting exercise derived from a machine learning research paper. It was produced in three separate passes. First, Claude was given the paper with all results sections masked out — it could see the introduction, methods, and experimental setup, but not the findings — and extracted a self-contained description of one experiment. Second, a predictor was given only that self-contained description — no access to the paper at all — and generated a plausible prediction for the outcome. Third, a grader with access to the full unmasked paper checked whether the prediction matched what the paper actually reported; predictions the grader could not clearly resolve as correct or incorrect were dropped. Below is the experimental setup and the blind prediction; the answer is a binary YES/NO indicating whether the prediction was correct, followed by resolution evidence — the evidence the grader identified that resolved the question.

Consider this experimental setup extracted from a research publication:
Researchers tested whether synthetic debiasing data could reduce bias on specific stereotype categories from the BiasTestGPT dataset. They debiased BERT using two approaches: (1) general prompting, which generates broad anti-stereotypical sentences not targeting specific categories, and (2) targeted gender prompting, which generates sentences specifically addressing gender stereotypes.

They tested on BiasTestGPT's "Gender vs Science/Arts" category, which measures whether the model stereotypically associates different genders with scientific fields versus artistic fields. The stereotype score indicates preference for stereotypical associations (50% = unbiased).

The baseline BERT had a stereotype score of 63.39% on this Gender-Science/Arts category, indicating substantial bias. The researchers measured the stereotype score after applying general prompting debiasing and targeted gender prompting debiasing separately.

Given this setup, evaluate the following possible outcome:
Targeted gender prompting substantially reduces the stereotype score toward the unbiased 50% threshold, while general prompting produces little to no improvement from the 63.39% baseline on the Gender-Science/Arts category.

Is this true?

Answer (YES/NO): NO